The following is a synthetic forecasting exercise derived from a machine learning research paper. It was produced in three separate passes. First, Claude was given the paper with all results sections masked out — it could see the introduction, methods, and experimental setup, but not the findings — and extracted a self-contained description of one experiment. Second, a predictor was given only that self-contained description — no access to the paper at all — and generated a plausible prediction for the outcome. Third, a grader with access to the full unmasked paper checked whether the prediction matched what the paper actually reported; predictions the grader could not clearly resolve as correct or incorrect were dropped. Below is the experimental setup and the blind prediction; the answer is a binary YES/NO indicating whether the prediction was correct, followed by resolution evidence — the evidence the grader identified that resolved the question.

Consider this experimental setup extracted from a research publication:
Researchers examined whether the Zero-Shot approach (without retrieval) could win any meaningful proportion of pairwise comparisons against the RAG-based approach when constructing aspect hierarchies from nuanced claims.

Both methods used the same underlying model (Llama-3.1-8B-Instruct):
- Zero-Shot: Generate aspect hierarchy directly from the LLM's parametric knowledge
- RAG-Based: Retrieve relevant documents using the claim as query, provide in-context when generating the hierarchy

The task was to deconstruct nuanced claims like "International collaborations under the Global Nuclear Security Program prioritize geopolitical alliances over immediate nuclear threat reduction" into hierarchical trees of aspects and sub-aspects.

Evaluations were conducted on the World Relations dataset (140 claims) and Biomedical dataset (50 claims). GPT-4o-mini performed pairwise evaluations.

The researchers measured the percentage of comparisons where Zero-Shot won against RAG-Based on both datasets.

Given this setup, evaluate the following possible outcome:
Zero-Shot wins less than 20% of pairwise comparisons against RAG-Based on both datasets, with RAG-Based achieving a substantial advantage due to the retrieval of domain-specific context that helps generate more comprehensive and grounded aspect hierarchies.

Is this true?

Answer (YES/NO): NO